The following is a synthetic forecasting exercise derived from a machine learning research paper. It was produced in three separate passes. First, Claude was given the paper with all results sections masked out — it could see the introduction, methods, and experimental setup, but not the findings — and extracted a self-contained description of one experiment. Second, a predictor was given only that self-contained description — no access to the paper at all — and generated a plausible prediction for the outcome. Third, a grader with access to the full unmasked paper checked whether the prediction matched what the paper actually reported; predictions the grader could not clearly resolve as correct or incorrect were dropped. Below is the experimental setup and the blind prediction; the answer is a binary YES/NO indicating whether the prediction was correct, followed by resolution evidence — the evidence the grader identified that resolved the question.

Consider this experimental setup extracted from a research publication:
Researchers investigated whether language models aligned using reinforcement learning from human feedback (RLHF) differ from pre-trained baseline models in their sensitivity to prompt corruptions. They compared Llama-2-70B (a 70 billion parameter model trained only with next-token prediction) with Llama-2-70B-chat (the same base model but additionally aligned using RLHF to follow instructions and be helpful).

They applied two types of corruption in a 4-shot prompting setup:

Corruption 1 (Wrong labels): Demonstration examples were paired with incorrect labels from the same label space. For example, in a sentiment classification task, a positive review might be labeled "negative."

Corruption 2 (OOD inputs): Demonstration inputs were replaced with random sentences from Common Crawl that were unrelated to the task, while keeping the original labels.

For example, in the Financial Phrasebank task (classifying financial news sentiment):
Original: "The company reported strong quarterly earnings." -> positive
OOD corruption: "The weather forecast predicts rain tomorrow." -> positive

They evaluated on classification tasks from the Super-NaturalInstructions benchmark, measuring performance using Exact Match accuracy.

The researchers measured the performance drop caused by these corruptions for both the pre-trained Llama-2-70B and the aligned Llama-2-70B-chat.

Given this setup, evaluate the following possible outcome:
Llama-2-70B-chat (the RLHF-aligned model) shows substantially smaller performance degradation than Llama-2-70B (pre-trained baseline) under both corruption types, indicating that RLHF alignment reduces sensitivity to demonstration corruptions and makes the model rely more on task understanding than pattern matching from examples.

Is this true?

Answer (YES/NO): YES